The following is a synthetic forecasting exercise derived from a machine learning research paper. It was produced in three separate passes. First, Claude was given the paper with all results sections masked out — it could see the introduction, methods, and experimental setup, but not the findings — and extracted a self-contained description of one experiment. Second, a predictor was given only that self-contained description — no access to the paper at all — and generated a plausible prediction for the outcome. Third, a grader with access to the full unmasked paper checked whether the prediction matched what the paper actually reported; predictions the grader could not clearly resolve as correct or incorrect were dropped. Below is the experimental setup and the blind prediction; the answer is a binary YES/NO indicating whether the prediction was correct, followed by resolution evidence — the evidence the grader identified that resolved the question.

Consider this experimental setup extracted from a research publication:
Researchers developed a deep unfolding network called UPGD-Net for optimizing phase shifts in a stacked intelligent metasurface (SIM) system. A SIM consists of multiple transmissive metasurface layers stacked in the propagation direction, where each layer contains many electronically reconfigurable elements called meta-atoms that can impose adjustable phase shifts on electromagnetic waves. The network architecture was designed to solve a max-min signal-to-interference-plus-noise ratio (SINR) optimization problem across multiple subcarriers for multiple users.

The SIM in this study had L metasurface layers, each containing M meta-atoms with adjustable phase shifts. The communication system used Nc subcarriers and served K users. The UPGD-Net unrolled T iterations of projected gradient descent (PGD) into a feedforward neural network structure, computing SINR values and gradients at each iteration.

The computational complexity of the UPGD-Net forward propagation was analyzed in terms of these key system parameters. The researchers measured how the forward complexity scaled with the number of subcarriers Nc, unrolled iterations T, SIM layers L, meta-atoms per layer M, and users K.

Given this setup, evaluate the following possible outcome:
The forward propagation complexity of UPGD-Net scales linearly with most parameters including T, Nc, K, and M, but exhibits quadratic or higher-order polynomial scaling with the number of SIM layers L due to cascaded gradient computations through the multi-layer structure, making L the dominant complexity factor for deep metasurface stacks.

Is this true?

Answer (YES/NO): NO